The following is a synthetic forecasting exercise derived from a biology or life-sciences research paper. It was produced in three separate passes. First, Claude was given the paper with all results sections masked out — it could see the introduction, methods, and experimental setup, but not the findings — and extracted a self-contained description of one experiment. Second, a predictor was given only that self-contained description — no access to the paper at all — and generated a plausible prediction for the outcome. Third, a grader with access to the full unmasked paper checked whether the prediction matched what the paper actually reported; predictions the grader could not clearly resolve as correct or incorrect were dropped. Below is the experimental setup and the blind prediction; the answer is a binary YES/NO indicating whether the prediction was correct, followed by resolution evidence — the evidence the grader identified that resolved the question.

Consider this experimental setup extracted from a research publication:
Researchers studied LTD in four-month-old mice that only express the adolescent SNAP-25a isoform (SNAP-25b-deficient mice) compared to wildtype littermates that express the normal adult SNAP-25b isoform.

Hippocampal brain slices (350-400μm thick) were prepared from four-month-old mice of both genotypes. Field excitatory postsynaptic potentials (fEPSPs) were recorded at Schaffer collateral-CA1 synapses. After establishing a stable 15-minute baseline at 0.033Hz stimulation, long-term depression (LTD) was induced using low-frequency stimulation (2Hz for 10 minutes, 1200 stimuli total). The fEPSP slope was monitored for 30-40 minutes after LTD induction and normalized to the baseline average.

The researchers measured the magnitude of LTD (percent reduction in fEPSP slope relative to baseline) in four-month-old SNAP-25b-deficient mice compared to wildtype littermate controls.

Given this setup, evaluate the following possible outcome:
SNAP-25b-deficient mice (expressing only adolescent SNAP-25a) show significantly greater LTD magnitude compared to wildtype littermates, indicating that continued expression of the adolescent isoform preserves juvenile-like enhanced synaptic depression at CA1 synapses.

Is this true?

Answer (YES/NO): NO